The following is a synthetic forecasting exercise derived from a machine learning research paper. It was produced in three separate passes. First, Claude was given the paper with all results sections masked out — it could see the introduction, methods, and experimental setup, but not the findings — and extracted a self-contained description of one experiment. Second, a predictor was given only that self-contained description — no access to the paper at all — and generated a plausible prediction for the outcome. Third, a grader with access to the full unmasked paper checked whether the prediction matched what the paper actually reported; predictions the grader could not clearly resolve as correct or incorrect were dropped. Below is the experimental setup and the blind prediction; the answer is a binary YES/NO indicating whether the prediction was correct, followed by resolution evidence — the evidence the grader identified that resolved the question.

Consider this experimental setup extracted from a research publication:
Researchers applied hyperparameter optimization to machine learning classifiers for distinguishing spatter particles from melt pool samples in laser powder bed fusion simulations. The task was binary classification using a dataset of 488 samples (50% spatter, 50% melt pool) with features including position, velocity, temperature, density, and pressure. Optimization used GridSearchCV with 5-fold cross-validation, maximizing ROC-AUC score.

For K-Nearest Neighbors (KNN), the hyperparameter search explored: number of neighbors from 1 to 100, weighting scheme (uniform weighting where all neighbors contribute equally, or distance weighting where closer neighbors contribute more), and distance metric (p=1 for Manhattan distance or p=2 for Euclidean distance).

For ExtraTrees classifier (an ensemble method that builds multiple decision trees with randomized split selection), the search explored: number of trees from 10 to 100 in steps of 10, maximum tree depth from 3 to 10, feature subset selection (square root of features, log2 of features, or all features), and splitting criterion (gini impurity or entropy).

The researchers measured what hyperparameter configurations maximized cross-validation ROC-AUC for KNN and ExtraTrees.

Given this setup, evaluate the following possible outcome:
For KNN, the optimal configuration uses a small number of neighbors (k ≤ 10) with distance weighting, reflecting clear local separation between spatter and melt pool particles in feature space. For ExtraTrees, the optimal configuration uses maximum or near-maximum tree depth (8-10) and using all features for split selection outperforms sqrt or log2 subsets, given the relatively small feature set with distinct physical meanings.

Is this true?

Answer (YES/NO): NO